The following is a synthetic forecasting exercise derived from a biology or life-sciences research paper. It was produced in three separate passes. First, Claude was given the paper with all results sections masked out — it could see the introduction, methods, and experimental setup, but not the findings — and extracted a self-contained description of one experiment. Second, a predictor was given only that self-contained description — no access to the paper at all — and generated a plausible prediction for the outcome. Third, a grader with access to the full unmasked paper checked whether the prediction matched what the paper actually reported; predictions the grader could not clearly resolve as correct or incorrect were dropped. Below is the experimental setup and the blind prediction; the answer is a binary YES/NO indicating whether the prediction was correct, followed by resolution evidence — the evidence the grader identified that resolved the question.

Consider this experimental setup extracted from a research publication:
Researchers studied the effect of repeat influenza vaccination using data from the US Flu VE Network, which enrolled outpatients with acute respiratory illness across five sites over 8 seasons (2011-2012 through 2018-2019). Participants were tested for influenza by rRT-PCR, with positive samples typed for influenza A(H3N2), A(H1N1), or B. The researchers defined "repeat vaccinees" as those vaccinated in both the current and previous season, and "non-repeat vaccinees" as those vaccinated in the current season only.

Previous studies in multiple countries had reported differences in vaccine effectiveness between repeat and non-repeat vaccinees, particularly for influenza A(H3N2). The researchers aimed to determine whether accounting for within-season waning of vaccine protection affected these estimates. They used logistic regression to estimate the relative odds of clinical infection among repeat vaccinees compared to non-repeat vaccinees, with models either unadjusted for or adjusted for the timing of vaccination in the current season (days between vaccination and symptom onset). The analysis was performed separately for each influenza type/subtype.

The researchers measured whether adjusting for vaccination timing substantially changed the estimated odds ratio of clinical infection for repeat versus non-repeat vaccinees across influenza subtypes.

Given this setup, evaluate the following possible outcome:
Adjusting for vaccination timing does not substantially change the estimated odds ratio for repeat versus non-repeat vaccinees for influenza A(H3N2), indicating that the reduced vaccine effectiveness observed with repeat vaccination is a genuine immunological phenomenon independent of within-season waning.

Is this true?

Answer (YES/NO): YES